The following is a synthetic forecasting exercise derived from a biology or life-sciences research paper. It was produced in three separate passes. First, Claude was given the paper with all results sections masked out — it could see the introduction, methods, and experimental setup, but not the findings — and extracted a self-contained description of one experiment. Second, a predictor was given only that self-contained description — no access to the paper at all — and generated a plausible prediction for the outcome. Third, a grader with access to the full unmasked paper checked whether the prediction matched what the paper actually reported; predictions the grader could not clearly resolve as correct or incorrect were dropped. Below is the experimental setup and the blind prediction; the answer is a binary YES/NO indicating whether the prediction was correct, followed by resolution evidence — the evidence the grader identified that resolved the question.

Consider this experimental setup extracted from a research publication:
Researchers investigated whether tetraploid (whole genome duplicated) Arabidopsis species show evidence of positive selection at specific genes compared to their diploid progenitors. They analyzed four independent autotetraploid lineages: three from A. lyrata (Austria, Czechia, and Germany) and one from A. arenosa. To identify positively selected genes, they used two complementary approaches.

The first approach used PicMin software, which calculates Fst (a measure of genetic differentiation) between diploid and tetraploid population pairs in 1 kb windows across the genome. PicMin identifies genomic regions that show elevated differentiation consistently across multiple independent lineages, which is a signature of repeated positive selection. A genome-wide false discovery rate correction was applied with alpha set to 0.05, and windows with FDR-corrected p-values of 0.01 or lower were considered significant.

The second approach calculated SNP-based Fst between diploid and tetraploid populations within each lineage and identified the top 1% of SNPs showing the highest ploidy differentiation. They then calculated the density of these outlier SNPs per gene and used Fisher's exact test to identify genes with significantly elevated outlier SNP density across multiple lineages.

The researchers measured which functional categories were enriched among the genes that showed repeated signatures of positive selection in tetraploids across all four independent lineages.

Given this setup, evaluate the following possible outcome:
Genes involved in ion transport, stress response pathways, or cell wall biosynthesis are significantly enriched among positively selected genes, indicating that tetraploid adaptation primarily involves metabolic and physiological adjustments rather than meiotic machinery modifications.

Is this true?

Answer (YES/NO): NO